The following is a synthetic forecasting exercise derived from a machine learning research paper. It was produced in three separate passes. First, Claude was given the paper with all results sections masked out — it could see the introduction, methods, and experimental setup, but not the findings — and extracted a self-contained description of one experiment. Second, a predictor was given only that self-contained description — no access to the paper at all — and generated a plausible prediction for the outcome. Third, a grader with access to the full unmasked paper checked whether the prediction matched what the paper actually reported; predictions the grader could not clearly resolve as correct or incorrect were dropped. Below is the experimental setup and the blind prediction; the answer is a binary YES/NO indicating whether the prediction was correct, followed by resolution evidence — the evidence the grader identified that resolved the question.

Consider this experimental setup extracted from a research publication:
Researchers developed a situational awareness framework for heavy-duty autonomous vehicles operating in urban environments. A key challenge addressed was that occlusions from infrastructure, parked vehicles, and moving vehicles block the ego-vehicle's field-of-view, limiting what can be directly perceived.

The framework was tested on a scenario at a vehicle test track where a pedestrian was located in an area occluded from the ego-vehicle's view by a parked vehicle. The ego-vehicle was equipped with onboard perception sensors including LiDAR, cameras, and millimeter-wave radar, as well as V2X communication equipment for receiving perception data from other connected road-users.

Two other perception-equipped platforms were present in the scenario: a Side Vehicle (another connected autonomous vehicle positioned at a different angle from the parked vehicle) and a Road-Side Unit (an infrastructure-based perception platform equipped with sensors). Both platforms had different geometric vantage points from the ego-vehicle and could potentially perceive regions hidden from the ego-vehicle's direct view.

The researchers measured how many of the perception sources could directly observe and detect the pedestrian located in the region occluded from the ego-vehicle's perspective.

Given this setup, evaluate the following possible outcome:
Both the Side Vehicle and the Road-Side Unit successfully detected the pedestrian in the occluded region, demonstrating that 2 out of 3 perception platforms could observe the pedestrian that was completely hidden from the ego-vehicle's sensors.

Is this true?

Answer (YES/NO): YES